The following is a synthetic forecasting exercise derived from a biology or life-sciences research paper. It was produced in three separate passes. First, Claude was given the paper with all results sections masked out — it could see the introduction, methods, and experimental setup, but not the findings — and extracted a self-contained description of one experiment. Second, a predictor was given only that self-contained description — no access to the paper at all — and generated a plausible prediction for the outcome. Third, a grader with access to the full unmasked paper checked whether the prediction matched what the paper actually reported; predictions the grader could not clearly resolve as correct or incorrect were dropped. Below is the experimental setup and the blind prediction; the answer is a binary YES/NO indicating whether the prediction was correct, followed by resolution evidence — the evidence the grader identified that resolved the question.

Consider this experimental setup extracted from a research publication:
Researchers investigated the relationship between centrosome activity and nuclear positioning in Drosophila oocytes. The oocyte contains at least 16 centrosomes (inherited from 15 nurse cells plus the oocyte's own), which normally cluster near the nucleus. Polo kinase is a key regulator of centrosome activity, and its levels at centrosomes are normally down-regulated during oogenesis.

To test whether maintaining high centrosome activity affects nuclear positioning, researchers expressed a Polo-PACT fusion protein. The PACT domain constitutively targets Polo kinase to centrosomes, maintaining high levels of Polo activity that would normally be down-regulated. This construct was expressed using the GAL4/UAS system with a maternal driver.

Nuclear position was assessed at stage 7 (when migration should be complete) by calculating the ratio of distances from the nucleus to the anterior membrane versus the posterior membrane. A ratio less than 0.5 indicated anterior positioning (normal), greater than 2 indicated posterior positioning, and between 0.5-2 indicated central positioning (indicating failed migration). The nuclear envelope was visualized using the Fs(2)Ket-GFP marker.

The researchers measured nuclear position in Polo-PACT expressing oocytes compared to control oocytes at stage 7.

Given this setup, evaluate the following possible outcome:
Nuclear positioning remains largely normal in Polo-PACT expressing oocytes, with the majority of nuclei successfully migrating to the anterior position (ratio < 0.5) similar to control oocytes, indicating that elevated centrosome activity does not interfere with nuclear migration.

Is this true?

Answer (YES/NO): NO